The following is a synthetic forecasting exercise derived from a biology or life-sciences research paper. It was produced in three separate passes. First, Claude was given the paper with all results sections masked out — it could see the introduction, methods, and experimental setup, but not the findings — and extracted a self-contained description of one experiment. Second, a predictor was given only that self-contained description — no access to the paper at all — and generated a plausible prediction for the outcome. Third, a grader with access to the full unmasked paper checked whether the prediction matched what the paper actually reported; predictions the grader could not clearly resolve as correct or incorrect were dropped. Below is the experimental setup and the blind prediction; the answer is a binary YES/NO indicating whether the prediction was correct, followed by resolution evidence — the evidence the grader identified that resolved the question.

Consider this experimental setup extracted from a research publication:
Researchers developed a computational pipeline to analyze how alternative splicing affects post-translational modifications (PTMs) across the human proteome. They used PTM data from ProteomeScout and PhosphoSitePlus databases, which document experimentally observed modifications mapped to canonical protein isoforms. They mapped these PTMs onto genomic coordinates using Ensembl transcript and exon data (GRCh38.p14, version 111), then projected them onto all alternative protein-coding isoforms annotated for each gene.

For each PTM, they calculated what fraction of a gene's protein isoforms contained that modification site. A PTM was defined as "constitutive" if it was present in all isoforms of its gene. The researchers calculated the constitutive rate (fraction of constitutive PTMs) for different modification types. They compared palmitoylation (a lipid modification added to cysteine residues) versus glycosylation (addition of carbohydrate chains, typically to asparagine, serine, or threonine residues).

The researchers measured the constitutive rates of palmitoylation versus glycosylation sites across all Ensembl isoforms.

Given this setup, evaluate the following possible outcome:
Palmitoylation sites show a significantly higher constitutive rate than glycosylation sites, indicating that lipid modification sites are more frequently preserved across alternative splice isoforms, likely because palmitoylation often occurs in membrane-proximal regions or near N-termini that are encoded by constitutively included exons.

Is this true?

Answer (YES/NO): NO